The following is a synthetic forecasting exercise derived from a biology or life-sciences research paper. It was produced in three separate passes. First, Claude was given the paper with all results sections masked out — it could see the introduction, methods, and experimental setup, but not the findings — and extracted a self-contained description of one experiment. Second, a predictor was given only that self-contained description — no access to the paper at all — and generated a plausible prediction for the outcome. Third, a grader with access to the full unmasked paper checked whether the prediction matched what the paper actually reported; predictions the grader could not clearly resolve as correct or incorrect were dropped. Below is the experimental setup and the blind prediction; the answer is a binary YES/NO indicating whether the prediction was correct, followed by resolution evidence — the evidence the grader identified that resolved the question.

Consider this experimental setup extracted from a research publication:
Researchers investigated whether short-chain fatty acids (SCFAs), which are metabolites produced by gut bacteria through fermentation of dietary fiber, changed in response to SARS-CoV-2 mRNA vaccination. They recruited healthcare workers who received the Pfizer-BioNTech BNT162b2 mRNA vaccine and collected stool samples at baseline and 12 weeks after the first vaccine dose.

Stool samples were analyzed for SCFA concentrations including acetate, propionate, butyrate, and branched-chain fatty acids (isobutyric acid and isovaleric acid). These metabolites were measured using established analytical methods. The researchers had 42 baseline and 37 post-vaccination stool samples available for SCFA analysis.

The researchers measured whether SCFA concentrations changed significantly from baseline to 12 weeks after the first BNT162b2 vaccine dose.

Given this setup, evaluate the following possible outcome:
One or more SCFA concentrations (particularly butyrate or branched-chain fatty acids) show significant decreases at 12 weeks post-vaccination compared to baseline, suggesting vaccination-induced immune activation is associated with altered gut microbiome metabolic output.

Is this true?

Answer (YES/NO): NO